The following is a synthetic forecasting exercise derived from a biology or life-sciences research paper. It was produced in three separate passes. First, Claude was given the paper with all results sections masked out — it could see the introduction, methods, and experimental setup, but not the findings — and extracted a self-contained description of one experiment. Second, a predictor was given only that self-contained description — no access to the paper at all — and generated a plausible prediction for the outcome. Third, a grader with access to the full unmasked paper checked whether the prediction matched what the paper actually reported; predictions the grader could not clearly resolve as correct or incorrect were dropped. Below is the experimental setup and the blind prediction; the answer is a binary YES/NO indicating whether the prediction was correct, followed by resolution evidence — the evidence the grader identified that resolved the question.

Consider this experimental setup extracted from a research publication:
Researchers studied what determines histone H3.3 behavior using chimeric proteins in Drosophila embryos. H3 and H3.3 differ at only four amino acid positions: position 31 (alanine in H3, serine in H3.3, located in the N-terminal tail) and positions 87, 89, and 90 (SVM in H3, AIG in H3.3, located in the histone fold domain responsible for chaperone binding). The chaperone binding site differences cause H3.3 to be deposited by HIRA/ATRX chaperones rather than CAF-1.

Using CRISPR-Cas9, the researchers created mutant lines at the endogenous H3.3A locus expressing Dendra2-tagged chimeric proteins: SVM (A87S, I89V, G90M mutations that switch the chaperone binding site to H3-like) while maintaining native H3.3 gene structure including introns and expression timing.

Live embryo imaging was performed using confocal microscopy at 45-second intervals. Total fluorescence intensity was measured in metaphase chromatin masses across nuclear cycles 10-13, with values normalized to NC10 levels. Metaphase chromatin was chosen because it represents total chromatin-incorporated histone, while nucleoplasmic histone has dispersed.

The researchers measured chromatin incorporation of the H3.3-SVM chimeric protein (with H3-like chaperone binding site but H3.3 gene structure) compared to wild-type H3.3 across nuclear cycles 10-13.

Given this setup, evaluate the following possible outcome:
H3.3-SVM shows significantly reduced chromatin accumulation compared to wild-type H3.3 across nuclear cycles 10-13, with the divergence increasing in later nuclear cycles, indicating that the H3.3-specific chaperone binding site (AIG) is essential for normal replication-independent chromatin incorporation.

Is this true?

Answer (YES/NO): YES